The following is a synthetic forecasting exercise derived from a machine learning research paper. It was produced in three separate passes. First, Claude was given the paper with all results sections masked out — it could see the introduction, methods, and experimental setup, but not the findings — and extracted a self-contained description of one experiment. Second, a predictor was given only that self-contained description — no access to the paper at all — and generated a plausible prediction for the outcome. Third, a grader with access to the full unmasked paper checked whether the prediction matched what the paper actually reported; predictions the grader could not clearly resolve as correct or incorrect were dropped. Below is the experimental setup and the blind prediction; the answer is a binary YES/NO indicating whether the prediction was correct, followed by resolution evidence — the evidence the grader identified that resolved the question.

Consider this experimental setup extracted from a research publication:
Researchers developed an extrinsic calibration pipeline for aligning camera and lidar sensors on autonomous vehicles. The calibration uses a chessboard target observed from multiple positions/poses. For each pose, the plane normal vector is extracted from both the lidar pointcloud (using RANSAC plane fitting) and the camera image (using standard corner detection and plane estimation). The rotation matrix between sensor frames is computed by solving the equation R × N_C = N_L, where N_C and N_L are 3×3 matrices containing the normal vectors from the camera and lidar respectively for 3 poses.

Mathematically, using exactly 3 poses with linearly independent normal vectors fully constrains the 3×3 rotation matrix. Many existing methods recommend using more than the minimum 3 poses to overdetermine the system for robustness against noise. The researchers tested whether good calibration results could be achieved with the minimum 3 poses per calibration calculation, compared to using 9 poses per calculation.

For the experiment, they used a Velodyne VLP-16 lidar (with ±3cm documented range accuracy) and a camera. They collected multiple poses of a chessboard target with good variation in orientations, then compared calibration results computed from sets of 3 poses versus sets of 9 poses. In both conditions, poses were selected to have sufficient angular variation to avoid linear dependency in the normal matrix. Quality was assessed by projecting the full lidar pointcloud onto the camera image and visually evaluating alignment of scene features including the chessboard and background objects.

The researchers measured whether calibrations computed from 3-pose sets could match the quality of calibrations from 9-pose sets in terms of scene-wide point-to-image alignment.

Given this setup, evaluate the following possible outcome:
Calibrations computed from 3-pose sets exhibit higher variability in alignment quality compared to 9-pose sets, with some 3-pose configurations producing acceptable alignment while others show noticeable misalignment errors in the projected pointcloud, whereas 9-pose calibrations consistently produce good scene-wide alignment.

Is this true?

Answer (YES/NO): NO